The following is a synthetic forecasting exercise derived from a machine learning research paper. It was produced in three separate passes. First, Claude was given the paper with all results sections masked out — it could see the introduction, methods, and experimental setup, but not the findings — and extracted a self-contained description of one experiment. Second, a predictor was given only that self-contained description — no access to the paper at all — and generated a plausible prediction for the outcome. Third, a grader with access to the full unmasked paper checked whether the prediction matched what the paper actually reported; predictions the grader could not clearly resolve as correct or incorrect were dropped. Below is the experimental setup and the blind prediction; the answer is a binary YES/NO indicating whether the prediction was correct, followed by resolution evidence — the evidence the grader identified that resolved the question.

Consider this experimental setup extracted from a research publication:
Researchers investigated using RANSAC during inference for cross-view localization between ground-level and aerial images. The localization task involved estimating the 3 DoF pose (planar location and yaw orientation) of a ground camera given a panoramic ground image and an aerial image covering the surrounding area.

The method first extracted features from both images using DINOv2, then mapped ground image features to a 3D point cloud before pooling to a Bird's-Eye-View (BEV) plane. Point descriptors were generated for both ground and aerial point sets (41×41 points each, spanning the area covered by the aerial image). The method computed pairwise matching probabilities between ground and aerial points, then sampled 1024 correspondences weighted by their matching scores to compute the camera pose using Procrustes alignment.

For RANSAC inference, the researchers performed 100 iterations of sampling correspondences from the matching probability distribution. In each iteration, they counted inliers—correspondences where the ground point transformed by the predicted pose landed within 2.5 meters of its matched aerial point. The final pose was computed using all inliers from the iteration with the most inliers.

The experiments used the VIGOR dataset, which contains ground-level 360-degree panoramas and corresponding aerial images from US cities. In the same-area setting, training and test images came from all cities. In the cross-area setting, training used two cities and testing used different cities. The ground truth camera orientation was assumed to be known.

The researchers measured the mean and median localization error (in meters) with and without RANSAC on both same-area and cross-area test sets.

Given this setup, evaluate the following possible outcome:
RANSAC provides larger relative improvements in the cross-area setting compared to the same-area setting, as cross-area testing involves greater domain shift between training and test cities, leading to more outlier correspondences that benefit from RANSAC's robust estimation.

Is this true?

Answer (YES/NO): YES